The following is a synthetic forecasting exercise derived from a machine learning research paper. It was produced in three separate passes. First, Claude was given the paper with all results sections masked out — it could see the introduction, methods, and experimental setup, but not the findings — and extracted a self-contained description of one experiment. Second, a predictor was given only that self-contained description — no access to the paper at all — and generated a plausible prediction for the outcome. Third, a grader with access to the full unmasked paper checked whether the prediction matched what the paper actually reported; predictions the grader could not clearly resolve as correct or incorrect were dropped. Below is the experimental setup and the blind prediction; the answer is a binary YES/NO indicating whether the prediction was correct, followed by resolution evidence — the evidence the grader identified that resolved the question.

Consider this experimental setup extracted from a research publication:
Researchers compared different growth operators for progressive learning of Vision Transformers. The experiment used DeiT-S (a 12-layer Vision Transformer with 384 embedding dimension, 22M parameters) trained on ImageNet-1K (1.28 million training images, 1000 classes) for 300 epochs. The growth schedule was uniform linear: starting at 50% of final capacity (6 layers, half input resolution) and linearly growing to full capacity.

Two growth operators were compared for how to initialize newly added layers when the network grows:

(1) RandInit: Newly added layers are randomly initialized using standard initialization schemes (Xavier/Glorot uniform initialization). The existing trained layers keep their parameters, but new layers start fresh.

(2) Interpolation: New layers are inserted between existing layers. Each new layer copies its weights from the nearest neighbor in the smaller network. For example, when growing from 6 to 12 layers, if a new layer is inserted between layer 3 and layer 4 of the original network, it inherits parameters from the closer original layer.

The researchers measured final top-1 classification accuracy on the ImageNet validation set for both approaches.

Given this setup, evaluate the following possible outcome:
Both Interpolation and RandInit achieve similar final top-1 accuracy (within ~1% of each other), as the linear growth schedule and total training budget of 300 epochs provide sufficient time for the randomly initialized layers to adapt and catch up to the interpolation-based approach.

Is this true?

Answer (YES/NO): NO